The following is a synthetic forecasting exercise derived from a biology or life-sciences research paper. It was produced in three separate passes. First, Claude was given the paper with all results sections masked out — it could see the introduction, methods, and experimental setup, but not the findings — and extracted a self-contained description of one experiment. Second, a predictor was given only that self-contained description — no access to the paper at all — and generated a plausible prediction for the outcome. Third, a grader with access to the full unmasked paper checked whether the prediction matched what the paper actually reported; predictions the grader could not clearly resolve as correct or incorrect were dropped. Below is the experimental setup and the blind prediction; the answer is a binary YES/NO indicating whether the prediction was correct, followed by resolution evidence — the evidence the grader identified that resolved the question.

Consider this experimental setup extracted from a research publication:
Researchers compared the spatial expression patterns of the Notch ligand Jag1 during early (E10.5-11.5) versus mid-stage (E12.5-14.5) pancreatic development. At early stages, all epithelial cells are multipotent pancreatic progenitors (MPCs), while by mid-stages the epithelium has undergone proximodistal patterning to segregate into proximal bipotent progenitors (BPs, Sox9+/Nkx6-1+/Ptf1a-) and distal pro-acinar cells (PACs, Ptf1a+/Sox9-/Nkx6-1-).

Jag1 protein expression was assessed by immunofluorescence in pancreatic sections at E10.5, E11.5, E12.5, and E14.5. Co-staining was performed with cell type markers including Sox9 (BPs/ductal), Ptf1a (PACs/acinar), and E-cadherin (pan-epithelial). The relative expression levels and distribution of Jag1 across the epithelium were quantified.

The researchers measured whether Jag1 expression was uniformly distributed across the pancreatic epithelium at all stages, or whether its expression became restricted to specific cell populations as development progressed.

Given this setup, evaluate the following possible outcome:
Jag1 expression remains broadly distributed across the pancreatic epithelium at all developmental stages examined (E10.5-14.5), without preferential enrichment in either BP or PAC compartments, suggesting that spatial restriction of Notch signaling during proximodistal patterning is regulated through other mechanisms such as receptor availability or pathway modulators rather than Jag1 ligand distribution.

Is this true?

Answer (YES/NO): NO